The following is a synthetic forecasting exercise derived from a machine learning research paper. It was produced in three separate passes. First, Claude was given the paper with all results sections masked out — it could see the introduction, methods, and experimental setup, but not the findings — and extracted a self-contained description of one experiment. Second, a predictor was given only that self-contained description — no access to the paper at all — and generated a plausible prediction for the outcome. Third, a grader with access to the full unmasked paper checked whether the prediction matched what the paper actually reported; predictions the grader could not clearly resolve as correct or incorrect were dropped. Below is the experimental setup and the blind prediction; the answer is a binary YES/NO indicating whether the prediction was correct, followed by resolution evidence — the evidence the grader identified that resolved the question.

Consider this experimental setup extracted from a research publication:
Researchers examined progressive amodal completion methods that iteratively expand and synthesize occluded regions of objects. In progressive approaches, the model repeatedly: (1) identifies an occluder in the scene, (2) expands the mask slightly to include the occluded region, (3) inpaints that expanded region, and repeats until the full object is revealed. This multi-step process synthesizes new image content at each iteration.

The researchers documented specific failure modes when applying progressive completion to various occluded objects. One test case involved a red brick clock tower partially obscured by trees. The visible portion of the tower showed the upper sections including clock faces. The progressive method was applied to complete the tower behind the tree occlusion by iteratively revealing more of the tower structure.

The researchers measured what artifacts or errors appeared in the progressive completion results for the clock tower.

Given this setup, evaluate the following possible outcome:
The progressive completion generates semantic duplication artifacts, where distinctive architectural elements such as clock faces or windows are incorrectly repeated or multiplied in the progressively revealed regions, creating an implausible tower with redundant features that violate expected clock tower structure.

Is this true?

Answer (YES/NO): YES